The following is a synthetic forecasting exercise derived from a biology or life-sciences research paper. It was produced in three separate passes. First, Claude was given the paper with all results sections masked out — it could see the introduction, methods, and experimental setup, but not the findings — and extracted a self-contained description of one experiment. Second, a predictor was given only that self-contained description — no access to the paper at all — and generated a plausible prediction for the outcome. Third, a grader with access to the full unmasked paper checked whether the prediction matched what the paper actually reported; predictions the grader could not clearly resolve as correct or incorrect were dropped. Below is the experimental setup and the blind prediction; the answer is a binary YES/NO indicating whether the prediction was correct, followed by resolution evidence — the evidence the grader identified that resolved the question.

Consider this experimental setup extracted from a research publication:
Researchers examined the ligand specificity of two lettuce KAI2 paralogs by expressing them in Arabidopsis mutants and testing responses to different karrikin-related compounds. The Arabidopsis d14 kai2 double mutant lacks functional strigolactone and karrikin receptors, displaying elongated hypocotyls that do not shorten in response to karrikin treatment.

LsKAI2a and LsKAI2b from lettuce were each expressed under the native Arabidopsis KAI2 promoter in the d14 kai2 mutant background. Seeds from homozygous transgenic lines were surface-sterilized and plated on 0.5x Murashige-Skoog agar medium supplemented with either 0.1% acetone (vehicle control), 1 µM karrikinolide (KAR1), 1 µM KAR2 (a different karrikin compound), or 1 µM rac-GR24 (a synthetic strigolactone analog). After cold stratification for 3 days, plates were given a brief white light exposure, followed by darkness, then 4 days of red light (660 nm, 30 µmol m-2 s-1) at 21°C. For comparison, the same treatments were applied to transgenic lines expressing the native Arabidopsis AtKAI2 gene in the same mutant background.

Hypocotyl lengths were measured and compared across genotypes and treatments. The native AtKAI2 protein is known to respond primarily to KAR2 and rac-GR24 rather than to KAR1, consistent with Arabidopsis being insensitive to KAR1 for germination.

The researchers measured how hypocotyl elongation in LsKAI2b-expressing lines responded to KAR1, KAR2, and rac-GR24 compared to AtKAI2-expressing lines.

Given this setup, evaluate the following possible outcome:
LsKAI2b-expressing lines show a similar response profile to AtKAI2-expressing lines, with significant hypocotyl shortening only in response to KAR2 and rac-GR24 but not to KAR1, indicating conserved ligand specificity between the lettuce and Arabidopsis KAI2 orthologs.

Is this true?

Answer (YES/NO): NO